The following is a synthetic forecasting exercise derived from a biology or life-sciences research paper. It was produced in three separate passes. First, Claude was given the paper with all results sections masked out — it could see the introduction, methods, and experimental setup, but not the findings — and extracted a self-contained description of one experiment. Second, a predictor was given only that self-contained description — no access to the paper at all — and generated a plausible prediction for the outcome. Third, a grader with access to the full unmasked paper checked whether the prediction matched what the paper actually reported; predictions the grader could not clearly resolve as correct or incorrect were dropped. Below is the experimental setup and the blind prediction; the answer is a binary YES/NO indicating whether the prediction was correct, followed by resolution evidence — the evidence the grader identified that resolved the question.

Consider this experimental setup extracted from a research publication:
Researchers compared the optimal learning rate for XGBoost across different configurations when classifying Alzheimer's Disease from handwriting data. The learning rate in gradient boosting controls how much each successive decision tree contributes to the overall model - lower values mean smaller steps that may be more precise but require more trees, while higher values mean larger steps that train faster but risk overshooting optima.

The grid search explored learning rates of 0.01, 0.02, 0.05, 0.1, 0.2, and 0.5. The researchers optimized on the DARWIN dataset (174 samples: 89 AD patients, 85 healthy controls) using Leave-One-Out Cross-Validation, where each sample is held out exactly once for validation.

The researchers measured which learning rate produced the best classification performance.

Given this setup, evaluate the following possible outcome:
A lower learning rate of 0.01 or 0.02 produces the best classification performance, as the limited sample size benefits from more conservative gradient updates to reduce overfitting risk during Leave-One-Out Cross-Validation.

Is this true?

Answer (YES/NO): NO